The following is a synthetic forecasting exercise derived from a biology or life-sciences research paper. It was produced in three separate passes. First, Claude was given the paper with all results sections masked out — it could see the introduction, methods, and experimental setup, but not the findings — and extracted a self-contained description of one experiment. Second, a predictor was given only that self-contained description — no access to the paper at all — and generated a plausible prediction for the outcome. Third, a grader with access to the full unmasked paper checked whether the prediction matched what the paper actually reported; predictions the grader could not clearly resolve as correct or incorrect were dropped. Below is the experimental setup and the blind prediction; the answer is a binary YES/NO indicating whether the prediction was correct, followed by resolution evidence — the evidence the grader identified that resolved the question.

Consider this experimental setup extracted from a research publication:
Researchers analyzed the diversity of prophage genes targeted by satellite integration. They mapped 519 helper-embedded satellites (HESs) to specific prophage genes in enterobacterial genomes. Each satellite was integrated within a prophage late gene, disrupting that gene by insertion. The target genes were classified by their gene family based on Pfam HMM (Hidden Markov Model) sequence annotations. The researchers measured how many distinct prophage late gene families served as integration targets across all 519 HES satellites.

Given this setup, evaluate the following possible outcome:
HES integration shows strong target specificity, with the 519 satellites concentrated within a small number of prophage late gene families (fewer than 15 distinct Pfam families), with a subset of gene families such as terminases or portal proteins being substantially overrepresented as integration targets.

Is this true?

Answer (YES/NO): YES